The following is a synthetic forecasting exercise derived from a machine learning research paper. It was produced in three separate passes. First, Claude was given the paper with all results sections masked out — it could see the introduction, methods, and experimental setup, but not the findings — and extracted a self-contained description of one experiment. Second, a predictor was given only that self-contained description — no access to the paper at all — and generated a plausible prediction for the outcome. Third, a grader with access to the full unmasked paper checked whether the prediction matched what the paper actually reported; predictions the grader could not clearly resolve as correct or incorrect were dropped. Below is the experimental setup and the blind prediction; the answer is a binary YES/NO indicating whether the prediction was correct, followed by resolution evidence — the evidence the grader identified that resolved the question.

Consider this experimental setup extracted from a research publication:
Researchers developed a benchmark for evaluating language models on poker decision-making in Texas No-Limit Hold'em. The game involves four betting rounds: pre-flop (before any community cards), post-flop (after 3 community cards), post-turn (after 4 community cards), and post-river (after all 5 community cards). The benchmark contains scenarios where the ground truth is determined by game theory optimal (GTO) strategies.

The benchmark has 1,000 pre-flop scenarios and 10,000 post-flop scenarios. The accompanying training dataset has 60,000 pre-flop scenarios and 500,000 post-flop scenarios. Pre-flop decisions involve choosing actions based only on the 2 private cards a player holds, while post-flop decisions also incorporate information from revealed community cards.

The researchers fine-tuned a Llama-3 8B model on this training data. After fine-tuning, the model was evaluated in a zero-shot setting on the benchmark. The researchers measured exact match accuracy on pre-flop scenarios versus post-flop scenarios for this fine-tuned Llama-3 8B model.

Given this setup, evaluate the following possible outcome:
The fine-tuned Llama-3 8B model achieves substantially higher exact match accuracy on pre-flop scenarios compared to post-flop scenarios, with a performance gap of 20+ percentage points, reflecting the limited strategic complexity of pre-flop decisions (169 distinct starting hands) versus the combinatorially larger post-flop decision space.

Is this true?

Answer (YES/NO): NO